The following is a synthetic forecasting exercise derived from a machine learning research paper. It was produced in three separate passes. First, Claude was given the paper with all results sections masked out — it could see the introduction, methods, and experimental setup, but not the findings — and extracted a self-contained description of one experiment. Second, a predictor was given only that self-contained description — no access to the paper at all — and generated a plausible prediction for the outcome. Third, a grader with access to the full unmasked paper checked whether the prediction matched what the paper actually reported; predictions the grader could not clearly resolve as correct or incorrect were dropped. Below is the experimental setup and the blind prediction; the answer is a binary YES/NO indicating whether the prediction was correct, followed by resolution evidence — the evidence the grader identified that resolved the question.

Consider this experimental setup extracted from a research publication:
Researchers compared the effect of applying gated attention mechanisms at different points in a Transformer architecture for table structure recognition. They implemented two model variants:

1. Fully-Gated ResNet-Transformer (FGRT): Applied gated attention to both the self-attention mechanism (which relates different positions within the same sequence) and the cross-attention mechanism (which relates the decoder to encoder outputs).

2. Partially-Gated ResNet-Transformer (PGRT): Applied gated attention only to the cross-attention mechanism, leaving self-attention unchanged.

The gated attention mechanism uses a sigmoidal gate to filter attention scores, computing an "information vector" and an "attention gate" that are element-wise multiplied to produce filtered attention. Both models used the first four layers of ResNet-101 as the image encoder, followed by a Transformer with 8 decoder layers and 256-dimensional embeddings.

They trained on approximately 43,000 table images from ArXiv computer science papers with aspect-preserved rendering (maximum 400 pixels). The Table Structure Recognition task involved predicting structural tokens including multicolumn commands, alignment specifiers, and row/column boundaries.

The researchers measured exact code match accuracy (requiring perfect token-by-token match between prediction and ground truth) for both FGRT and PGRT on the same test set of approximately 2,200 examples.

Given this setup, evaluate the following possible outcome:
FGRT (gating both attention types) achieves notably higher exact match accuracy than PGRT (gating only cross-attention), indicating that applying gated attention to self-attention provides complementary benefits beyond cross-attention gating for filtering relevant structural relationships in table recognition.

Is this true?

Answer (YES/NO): YES